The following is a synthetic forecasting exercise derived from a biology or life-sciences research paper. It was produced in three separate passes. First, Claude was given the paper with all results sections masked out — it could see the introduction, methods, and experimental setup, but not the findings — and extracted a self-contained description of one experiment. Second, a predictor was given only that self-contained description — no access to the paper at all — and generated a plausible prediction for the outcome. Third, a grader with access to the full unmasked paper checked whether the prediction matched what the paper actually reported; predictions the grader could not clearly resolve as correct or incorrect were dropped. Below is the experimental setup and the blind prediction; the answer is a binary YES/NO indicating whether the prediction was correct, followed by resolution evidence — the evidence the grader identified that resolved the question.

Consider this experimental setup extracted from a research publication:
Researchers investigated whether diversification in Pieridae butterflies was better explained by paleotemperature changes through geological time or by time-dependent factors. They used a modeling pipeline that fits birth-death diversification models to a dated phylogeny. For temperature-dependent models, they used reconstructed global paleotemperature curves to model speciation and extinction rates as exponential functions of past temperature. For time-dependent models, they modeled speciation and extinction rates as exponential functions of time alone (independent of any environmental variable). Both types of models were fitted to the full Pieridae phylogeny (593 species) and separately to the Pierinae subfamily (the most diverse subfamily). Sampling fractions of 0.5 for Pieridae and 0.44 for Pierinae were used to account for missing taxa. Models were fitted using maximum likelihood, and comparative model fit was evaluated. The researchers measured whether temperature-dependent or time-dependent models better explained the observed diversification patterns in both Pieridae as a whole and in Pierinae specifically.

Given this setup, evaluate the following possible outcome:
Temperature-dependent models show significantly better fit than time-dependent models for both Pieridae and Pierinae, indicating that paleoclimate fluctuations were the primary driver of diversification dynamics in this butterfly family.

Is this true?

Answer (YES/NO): NO